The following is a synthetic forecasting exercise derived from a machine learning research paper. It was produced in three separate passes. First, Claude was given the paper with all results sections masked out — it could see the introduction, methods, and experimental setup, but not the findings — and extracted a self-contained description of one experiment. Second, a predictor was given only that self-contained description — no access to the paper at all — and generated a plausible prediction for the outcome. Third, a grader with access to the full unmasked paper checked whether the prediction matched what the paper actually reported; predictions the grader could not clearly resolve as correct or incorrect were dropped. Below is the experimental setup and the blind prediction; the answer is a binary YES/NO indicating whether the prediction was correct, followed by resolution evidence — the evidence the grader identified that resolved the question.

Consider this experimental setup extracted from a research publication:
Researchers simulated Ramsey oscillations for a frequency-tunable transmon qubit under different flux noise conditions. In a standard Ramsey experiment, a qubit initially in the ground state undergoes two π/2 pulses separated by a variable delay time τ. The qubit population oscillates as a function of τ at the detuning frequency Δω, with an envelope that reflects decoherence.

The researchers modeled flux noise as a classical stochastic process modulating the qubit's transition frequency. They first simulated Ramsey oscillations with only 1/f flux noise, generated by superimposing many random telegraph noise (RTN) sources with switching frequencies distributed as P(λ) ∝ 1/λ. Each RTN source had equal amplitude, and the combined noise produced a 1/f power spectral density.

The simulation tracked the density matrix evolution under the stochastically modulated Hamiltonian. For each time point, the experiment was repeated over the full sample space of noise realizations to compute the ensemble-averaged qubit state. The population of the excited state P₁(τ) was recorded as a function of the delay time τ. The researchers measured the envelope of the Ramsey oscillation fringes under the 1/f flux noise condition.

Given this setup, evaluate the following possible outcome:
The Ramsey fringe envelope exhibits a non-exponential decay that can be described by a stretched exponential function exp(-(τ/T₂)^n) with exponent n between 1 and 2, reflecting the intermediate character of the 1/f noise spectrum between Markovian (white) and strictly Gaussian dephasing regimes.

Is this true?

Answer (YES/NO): NO